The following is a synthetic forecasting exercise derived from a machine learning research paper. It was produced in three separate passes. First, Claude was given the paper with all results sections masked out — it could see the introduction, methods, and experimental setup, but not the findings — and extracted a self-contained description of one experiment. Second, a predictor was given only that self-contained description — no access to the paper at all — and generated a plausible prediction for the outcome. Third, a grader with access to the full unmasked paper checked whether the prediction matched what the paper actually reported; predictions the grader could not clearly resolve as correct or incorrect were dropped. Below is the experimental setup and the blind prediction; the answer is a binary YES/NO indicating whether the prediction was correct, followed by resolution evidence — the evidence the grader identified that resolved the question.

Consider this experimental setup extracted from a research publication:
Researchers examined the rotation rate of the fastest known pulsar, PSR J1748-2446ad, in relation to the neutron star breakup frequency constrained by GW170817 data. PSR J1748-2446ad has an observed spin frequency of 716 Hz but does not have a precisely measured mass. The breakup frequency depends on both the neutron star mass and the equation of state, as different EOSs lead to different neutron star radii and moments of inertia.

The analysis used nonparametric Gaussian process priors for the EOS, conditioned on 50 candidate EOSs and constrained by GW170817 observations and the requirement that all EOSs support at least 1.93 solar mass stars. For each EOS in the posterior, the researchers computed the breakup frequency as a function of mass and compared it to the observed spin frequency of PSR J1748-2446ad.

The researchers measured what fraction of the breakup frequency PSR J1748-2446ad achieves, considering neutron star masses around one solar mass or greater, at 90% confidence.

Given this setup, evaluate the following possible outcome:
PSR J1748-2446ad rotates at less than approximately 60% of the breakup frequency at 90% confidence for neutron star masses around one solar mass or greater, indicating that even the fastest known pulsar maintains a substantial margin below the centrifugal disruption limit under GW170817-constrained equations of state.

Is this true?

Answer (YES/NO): NO